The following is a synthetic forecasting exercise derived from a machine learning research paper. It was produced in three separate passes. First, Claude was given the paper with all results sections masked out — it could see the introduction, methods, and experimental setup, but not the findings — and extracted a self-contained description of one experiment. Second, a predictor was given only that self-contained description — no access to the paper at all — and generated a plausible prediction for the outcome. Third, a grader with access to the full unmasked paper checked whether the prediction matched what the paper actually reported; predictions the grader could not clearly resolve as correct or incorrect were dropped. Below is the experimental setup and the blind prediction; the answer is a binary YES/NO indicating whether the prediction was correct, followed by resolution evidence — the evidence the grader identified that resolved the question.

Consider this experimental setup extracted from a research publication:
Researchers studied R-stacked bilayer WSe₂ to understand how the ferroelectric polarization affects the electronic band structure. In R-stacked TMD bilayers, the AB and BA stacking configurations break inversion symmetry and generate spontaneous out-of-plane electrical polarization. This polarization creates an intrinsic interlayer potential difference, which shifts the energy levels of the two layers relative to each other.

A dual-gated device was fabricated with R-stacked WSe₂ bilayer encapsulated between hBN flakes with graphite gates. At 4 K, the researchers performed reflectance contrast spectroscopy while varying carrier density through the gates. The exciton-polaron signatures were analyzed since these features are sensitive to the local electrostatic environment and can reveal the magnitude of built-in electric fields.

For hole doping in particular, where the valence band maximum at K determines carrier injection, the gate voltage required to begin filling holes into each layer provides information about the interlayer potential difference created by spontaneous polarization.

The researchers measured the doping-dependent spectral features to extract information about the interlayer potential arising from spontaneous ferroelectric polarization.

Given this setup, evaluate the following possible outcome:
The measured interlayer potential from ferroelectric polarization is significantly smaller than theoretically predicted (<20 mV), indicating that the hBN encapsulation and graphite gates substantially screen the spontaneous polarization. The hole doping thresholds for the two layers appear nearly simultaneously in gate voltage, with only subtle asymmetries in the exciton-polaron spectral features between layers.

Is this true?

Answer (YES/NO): NO